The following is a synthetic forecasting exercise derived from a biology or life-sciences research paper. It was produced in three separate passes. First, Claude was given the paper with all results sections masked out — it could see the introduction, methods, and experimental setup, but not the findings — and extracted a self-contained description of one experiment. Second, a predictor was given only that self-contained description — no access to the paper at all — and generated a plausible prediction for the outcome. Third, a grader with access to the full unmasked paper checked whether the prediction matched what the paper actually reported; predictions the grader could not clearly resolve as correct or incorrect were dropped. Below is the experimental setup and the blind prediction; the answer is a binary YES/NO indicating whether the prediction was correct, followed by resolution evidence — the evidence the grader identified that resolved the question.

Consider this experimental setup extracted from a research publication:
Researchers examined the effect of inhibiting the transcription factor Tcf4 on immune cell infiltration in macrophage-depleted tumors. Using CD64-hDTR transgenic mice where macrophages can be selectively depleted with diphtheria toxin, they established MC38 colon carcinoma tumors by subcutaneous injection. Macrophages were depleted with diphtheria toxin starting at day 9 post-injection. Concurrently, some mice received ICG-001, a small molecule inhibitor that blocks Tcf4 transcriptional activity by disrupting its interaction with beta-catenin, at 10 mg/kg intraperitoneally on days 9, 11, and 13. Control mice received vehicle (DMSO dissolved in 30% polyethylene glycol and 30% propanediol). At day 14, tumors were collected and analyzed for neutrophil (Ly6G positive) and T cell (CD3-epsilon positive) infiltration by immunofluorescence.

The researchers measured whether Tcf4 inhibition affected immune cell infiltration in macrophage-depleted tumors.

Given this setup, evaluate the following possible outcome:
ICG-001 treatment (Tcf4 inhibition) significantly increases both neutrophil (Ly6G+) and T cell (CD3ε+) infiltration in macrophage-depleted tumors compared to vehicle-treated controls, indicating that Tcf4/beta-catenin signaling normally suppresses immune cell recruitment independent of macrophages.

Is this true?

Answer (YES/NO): NO